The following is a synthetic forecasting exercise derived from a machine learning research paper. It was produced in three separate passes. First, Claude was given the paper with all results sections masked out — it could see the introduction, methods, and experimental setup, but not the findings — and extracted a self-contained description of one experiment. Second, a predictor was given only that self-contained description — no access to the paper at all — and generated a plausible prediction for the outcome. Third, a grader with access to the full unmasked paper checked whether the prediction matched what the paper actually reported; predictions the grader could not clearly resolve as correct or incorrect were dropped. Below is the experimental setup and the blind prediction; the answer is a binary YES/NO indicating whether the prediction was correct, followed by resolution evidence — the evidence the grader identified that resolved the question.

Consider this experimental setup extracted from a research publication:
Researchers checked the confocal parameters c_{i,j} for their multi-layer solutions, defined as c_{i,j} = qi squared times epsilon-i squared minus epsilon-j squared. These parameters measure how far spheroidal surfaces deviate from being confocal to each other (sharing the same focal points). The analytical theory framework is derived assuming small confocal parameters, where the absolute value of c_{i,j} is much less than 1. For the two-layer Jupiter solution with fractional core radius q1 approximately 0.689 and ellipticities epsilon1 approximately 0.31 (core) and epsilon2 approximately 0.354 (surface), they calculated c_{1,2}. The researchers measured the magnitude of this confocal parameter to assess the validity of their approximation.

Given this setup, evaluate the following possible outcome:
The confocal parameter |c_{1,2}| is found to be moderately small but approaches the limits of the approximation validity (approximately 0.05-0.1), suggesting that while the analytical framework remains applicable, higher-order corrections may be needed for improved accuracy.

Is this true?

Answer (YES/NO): NO